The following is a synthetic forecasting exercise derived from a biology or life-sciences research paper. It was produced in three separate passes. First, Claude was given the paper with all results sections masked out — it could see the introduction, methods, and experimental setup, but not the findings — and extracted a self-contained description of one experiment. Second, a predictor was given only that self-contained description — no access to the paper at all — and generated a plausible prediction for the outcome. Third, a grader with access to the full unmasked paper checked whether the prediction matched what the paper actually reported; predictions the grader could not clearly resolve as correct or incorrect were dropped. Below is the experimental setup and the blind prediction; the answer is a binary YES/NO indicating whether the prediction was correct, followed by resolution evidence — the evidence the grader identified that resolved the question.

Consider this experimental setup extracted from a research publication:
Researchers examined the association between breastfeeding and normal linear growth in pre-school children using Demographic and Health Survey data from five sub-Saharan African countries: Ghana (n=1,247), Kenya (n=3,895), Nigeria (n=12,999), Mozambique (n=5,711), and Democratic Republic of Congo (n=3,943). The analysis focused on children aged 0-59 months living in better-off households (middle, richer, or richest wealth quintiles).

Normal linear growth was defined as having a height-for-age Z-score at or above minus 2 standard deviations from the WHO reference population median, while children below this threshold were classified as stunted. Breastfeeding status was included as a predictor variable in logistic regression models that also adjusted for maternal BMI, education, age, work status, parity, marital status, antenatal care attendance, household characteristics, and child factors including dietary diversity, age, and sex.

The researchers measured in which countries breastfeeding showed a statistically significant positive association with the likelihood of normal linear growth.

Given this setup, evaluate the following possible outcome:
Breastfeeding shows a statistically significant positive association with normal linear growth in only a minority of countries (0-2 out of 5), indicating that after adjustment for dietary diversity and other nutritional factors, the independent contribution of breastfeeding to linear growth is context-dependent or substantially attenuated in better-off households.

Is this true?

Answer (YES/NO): YES